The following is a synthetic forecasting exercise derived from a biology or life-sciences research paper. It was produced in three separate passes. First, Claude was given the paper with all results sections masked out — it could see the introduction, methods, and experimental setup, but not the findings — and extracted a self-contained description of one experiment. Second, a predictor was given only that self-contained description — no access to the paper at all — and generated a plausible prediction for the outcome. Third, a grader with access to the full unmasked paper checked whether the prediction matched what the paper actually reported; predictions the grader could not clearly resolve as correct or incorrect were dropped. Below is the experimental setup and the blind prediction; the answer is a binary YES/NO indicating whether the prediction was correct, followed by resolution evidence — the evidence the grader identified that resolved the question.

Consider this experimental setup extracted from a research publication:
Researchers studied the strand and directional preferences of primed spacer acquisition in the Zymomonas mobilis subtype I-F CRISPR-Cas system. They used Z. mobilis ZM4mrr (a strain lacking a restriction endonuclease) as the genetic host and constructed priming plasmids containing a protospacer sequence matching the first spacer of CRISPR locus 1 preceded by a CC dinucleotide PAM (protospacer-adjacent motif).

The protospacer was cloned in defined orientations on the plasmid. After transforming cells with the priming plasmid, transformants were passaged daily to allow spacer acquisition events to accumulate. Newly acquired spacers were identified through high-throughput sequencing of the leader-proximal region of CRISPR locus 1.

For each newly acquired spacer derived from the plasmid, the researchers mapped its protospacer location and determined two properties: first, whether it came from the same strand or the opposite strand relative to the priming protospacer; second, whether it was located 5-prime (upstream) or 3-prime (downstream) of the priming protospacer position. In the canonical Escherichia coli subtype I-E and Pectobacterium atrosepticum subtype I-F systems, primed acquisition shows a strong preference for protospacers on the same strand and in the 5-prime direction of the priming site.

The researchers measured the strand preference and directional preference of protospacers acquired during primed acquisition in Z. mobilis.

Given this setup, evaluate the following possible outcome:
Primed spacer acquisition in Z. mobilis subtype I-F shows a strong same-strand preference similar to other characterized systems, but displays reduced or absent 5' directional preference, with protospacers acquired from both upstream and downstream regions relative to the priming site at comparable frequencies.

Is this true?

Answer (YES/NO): NO